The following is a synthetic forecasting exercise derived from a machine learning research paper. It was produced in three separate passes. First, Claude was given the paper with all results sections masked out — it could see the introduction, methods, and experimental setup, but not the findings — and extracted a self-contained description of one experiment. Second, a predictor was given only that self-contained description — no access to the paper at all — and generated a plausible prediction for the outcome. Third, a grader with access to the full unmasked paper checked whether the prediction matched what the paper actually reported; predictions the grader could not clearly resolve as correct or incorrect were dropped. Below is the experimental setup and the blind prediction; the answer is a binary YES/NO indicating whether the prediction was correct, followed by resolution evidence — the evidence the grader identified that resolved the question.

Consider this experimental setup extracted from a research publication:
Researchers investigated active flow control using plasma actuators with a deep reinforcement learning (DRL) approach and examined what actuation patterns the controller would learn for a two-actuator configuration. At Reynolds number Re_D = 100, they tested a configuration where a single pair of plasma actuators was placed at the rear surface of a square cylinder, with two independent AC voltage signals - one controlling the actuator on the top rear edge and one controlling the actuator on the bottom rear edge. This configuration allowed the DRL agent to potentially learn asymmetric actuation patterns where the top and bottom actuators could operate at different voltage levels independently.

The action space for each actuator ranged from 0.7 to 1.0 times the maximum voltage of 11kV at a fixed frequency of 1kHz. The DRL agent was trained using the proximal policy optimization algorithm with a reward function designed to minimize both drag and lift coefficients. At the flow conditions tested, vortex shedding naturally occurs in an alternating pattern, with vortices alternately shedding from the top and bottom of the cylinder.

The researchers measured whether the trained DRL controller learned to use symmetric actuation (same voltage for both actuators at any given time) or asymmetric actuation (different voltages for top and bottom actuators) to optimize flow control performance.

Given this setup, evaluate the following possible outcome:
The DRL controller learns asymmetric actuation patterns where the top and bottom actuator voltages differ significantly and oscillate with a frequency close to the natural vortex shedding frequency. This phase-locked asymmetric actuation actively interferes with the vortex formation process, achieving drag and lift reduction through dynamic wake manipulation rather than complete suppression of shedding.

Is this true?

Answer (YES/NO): NO